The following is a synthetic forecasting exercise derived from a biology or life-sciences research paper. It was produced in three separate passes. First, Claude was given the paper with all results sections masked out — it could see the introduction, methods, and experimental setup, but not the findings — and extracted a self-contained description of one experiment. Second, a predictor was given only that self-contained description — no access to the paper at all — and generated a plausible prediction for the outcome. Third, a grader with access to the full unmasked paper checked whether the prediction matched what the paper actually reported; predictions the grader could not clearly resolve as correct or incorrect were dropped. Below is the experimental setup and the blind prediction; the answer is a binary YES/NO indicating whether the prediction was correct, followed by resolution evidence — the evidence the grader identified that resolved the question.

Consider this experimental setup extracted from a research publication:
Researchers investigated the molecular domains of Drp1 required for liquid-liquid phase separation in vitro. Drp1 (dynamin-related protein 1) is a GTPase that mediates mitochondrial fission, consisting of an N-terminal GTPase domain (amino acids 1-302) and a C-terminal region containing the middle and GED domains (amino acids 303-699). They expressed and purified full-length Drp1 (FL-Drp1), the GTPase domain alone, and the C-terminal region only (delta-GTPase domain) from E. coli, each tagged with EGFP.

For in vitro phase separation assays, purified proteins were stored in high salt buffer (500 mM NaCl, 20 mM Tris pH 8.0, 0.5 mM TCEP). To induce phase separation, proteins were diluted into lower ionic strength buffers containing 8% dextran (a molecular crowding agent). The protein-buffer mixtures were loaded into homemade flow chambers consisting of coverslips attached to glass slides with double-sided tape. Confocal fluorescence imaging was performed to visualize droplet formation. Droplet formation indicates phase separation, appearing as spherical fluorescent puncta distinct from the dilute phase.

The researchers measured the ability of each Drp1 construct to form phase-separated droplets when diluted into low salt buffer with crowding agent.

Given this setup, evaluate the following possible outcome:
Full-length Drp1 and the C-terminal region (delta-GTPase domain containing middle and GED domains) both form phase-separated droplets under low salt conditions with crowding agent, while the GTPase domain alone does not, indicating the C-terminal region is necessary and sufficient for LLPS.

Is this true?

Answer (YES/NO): YES